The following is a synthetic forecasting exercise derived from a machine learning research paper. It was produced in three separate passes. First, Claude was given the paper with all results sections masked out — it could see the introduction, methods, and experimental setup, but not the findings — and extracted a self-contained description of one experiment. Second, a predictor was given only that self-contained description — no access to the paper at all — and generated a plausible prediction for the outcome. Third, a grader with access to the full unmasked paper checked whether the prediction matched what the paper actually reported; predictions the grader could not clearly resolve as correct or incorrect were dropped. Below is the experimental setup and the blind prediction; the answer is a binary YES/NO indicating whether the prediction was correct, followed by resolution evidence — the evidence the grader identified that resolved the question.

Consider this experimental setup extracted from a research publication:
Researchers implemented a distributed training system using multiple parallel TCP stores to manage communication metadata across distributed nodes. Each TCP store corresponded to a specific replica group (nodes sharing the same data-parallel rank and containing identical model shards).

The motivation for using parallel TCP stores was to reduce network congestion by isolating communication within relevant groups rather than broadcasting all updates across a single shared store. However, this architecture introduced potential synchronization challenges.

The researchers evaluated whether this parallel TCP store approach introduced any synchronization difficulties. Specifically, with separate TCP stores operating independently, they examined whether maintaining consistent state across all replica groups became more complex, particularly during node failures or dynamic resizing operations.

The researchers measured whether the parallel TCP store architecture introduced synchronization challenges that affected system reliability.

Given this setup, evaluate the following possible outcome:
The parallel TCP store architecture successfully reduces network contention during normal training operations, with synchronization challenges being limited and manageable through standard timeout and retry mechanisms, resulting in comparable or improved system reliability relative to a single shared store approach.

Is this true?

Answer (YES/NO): NO